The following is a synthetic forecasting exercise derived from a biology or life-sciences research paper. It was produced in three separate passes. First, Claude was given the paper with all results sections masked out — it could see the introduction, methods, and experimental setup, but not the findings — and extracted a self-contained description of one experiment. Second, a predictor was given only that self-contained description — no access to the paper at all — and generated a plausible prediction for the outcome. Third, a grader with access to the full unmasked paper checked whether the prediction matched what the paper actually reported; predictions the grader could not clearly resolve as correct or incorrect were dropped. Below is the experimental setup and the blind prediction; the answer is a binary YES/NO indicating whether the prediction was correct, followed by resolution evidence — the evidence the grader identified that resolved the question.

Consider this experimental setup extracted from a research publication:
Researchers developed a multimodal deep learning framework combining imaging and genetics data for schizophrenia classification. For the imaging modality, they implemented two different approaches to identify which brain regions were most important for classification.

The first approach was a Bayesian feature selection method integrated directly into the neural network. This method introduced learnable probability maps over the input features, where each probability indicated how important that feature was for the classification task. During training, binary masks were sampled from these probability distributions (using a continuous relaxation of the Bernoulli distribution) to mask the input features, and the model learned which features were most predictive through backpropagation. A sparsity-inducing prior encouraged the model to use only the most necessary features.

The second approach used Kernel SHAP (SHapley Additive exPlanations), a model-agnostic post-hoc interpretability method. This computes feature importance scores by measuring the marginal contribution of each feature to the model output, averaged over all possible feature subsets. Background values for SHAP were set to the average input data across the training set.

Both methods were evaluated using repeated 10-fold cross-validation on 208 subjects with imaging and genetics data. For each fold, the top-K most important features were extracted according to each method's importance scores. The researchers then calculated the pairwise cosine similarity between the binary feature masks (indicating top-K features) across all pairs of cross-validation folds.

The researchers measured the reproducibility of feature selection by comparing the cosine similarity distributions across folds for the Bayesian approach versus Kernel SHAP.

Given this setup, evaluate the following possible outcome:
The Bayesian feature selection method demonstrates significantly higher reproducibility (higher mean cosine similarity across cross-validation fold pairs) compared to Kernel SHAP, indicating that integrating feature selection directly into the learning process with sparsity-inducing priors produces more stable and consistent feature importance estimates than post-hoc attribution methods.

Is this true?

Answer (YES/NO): YES